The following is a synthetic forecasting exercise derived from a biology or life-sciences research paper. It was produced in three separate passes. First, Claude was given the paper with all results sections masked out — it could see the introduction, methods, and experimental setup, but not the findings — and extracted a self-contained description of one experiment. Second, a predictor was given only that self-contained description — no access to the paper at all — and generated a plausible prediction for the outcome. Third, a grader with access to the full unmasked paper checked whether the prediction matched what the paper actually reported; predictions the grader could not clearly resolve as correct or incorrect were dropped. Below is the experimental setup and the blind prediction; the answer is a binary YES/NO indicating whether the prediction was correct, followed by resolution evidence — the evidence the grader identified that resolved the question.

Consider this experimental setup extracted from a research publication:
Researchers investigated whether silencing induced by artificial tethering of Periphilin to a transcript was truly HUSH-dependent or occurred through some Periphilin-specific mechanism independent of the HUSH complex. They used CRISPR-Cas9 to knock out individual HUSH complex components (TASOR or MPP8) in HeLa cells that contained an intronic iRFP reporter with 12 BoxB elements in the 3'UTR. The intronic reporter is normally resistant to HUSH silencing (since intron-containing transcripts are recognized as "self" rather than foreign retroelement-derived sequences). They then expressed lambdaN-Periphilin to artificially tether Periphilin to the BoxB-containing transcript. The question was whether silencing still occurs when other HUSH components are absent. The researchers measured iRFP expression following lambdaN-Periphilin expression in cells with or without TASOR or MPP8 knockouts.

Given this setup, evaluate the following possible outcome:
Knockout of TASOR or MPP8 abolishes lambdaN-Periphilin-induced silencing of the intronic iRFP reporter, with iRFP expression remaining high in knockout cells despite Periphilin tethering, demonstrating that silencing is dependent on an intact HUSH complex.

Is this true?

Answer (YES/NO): YES